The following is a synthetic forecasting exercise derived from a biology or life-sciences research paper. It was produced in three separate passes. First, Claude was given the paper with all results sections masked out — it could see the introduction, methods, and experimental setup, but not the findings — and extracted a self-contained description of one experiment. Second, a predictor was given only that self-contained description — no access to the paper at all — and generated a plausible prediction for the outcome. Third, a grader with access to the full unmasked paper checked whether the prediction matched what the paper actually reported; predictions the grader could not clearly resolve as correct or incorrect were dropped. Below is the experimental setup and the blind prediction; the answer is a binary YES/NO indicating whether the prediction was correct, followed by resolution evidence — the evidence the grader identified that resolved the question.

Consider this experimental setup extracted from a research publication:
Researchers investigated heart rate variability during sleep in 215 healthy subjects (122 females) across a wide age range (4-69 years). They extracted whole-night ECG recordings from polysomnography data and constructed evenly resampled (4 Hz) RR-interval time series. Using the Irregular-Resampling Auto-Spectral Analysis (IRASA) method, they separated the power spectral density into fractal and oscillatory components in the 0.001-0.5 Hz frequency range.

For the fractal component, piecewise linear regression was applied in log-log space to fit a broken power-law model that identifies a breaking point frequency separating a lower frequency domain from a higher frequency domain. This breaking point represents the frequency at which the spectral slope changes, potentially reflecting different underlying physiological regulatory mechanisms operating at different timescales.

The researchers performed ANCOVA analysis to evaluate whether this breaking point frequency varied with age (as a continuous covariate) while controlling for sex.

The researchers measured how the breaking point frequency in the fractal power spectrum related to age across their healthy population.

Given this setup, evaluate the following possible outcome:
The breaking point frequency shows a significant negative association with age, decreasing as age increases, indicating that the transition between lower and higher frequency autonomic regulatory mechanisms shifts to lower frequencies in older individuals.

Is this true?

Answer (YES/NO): YES